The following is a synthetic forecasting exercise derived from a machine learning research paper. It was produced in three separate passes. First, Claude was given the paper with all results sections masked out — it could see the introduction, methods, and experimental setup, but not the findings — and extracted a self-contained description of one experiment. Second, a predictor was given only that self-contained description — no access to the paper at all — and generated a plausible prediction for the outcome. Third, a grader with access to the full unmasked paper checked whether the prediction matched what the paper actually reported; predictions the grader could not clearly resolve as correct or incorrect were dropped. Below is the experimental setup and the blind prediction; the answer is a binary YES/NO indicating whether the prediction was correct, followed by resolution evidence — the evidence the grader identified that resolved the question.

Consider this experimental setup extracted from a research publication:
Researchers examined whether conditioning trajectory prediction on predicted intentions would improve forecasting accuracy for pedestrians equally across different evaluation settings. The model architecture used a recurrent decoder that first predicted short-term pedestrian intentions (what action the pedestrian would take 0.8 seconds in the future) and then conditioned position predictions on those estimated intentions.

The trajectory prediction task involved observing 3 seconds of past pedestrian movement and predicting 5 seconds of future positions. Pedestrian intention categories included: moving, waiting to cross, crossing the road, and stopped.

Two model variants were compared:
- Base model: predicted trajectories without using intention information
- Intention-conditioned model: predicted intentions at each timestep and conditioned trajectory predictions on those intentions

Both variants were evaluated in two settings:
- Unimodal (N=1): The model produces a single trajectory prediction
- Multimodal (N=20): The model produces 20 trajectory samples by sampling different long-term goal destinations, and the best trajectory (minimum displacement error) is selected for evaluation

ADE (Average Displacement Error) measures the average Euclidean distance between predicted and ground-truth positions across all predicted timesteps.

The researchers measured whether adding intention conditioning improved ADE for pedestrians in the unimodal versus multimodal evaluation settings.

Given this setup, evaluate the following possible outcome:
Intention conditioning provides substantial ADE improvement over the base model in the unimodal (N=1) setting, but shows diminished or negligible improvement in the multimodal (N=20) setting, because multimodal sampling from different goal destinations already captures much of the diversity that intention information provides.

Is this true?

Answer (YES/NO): YES